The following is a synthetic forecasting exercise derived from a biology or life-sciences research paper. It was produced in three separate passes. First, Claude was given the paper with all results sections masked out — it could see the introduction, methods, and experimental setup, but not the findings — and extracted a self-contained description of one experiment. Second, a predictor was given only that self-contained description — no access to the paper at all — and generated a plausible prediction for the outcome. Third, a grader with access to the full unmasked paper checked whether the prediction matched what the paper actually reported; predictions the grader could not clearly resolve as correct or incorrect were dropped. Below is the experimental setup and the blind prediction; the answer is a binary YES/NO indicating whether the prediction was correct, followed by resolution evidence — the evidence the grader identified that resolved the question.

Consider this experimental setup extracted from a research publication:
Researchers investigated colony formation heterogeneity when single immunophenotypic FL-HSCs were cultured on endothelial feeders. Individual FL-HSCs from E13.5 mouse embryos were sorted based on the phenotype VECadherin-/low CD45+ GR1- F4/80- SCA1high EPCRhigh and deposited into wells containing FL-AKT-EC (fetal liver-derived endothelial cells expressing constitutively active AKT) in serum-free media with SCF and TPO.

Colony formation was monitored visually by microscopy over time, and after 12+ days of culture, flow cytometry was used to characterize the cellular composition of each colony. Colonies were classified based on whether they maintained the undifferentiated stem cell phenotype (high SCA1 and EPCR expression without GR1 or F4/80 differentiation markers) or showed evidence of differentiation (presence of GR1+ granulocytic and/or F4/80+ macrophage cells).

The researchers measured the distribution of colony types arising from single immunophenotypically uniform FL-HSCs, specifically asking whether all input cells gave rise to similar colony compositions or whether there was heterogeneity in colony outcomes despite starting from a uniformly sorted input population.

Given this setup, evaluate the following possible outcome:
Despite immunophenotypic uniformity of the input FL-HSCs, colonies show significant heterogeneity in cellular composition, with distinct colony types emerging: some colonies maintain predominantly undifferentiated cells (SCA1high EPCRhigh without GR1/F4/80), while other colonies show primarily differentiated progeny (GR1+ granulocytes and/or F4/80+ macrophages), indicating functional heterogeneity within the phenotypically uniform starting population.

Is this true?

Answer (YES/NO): YES